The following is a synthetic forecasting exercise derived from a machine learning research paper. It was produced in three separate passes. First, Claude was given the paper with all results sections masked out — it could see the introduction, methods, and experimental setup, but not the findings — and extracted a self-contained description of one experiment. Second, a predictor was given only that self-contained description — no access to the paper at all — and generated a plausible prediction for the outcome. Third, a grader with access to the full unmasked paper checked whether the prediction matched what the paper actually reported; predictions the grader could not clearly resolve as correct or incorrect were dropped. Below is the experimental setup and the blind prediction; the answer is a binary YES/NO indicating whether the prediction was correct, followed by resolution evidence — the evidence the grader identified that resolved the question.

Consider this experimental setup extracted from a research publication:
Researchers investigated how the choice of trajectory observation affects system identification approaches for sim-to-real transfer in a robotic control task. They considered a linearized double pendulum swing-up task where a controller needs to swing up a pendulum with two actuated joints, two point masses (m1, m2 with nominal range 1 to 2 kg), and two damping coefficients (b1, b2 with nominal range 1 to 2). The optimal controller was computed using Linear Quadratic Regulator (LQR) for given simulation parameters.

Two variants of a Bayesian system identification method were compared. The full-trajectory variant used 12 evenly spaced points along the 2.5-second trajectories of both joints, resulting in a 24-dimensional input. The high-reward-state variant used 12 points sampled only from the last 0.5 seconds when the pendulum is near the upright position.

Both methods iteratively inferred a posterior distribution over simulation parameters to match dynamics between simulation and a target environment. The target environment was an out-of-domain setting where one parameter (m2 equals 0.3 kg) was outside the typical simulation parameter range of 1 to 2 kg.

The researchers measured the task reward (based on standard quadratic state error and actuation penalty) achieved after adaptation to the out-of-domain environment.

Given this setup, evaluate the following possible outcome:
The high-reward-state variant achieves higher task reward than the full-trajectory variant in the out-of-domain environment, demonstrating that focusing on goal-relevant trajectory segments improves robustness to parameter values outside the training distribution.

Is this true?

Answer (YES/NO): YES